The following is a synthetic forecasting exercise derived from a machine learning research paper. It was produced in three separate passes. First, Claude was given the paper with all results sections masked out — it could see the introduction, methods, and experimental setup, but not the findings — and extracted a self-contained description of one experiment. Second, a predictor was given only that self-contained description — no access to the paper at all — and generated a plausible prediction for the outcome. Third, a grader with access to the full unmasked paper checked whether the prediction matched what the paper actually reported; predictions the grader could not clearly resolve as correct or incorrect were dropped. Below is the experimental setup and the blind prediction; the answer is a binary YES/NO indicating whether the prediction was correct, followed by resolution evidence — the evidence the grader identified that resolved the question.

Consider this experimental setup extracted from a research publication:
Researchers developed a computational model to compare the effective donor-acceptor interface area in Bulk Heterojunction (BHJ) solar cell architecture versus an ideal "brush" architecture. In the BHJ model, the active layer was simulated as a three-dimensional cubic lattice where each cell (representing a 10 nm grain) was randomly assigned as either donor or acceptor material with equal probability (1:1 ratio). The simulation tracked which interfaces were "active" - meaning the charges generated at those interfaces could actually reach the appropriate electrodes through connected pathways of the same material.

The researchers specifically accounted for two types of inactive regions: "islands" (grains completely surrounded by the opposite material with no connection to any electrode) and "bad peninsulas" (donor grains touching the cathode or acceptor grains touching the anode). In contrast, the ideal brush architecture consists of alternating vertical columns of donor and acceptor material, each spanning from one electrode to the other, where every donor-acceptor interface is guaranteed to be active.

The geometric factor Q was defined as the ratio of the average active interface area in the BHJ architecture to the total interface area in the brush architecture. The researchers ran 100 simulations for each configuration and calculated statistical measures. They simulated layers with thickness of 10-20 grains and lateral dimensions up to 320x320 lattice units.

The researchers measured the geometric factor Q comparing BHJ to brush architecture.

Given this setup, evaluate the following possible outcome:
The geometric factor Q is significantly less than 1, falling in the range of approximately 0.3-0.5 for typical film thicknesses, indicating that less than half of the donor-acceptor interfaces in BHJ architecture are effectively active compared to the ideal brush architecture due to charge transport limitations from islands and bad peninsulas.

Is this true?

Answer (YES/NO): NO